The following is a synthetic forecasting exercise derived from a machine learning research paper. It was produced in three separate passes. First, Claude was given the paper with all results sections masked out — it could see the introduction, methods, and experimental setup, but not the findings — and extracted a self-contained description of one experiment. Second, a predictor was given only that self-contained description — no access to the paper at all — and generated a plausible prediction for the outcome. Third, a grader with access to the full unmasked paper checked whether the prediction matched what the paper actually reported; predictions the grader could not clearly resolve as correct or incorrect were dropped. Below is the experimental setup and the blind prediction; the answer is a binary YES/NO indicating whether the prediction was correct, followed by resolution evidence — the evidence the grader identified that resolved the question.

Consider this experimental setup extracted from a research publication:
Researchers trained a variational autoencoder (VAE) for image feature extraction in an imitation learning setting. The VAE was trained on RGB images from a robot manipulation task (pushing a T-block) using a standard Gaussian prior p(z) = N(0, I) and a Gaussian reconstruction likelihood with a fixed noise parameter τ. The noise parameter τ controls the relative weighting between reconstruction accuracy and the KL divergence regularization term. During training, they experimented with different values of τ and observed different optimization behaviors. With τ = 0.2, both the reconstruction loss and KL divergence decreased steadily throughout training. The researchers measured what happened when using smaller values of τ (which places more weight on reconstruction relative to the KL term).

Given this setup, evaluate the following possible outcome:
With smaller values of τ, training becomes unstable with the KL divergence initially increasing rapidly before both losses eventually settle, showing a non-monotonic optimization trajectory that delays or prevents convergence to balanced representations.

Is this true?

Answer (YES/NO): NO